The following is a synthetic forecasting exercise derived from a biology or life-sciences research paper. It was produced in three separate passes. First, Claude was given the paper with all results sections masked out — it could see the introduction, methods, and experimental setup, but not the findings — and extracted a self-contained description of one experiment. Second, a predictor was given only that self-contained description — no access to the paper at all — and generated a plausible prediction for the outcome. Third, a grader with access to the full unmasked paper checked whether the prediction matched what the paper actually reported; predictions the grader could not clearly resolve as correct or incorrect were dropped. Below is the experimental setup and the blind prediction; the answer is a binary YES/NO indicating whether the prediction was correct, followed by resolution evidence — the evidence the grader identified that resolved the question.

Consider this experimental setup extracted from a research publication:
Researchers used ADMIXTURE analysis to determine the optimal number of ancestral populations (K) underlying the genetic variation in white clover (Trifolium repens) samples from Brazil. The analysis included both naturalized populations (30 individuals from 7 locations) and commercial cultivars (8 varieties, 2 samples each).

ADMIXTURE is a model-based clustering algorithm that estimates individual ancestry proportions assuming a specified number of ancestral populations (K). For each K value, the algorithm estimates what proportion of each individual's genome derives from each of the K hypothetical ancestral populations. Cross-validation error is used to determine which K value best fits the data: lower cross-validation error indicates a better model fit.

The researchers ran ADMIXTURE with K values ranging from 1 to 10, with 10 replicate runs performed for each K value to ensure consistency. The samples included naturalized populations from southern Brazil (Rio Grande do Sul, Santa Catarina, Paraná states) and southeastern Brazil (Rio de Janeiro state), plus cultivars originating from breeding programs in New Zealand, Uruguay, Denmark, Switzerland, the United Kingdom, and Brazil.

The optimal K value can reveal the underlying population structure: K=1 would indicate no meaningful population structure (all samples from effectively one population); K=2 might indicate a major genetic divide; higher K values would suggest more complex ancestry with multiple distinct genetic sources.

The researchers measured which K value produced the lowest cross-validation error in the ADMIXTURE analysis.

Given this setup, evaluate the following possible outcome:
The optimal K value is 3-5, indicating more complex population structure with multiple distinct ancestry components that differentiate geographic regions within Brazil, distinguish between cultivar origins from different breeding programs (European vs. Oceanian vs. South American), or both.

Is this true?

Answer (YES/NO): YES